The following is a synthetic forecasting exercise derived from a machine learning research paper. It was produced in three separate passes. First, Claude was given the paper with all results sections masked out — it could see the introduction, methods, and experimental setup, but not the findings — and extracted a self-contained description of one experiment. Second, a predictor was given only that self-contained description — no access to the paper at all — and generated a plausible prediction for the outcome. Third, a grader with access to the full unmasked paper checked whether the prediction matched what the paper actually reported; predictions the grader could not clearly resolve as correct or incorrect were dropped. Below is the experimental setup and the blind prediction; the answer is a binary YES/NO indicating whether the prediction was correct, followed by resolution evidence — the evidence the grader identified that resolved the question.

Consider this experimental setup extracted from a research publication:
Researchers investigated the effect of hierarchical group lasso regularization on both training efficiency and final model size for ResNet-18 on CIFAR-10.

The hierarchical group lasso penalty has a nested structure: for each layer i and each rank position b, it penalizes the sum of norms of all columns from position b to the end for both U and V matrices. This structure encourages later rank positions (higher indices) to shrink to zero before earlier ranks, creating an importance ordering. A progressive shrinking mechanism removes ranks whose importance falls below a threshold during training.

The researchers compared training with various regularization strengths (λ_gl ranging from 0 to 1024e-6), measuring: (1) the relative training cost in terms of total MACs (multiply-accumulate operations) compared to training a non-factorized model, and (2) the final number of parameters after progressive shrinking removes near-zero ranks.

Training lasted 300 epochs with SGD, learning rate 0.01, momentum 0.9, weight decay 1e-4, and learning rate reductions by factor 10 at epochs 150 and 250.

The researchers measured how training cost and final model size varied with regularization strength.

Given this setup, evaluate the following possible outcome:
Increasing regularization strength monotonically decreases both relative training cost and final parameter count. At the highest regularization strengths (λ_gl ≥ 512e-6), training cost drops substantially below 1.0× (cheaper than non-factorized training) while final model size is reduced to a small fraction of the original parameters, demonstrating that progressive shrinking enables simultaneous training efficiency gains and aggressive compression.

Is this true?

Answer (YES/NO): YES